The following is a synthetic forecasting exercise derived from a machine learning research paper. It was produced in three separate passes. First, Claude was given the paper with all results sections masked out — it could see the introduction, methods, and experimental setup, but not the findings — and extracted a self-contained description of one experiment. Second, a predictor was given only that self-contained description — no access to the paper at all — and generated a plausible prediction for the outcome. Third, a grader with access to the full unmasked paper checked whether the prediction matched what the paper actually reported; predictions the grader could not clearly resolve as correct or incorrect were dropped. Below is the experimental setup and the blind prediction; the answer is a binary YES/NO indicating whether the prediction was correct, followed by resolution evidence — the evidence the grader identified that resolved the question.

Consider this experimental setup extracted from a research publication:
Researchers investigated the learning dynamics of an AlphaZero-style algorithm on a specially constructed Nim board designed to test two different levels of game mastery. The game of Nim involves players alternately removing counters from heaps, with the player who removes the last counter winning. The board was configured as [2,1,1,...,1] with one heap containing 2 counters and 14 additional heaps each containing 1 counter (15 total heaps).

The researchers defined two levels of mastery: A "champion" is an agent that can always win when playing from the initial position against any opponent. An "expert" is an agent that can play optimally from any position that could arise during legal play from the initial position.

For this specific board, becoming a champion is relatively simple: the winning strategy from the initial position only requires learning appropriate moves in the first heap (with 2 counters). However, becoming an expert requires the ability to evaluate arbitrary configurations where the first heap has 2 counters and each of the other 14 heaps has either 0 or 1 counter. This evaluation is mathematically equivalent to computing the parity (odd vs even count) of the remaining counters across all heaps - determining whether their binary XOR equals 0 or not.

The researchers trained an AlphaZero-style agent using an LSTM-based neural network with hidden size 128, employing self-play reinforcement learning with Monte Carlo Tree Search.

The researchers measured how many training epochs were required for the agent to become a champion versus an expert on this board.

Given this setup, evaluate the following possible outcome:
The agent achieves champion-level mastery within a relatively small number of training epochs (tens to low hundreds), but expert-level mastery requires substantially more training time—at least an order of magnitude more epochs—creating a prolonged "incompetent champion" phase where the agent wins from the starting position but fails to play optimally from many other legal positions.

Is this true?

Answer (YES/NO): NO